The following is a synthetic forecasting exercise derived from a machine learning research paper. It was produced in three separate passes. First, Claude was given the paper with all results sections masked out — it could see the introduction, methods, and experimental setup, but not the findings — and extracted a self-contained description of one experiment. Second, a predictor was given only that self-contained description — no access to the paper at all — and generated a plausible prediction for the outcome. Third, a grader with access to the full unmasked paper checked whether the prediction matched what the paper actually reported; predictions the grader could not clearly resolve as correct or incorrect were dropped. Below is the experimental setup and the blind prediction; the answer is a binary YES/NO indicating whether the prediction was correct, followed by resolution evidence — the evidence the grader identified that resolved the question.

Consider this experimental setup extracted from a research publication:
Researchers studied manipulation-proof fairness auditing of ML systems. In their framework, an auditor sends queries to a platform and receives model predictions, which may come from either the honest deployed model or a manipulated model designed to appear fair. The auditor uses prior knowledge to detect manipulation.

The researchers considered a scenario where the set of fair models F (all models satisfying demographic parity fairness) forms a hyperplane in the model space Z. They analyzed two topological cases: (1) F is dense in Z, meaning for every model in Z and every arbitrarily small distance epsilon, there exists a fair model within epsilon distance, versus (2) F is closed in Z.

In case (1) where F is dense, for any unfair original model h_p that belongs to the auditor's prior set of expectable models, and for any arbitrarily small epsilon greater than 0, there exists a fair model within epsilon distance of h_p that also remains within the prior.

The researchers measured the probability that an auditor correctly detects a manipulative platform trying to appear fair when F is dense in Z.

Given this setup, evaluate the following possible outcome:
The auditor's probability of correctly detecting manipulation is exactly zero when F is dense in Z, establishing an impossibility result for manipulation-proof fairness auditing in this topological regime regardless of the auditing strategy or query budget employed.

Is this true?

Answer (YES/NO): YES